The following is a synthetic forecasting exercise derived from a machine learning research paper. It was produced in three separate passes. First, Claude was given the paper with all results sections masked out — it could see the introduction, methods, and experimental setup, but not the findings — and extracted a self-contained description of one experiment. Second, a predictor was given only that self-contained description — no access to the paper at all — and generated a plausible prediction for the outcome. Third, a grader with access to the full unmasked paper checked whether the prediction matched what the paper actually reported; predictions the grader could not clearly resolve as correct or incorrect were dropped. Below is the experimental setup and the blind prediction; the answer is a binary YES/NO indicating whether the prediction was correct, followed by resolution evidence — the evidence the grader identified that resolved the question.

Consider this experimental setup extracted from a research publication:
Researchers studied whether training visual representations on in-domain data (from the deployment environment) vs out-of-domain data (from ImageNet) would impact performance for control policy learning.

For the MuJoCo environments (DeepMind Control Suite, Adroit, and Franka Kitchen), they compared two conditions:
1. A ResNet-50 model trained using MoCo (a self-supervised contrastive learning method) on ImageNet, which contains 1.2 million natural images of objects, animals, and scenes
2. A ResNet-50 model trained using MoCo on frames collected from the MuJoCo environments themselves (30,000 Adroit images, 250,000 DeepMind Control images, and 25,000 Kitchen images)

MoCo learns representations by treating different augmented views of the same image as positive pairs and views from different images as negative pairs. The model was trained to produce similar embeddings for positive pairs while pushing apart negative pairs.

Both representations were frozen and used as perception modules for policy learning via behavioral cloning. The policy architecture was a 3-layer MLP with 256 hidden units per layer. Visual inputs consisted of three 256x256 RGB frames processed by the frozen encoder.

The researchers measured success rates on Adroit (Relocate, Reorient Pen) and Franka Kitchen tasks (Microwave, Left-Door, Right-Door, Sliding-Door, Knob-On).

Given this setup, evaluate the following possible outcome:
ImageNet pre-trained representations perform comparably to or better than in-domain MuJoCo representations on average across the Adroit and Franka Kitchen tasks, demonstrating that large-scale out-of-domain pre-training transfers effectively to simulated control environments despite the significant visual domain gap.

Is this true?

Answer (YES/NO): YES